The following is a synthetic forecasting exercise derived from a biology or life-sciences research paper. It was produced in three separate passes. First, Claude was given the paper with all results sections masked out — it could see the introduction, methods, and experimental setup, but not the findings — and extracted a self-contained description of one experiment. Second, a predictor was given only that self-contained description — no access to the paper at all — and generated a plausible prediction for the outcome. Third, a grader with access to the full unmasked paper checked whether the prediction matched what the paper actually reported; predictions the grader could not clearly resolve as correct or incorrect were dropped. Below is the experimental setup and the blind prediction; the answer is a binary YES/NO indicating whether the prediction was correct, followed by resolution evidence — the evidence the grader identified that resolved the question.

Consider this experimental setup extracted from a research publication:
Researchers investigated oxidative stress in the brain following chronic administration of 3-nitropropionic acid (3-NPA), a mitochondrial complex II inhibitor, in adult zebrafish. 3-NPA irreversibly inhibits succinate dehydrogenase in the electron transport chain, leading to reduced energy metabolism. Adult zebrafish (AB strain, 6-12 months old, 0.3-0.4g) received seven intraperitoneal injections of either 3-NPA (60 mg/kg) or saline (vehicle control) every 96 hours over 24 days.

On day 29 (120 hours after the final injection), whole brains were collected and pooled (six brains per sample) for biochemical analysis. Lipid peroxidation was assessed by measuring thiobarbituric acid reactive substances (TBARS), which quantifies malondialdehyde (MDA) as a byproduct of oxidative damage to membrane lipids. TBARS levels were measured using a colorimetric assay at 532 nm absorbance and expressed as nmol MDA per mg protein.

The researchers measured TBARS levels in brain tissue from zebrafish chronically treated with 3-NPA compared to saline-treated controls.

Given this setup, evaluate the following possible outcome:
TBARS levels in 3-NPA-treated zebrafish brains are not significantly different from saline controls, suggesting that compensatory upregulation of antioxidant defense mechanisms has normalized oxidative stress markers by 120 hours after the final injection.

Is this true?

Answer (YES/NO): NO